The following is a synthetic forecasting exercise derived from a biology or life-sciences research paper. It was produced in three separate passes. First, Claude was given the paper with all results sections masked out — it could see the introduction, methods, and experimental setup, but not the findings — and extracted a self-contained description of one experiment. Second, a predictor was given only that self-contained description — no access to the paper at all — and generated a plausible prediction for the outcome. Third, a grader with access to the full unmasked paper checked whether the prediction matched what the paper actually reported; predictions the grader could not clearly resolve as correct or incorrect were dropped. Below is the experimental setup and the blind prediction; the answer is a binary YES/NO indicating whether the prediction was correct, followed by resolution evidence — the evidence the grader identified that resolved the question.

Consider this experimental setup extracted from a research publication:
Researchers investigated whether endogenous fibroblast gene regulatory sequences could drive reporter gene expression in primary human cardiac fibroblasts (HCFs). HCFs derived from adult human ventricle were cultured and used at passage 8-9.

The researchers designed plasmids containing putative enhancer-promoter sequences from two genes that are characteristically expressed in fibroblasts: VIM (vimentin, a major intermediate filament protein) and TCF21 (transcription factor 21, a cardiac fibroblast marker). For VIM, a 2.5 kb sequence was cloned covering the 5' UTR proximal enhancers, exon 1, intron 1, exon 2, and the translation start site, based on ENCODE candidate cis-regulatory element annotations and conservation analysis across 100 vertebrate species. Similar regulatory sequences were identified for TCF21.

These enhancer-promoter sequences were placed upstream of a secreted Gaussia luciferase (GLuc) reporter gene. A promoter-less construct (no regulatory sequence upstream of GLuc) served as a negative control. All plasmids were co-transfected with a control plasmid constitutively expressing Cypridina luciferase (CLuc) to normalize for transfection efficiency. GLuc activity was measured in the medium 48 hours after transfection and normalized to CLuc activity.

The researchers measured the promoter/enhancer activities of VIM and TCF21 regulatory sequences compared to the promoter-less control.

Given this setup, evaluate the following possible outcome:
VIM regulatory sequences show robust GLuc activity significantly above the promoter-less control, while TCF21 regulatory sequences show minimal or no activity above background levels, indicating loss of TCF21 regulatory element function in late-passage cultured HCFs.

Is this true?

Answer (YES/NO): NO